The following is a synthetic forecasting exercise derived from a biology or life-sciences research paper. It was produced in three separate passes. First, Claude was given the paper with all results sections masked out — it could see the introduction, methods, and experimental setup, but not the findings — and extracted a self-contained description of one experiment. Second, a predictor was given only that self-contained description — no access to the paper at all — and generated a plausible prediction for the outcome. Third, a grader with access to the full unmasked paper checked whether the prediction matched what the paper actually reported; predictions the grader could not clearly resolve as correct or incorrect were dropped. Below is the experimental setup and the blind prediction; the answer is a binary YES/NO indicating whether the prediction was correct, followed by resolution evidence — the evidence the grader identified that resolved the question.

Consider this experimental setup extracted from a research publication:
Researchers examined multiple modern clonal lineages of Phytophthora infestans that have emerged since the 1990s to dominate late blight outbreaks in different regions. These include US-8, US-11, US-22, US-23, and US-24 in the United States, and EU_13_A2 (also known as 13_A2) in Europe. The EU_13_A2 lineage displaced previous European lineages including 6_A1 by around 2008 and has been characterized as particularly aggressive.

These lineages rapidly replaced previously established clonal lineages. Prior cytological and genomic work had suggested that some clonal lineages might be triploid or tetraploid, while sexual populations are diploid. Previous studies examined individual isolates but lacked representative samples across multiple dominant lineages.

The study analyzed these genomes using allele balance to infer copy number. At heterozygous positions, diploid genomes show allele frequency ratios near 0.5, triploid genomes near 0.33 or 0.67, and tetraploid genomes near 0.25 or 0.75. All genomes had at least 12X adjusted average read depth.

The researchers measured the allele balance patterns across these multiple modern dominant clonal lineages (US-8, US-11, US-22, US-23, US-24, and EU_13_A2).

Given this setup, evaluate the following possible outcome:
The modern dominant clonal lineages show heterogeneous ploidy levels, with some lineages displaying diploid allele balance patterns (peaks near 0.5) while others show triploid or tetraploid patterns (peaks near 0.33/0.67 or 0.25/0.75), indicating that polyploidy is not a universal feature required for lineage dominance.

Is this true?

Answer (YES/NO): NO